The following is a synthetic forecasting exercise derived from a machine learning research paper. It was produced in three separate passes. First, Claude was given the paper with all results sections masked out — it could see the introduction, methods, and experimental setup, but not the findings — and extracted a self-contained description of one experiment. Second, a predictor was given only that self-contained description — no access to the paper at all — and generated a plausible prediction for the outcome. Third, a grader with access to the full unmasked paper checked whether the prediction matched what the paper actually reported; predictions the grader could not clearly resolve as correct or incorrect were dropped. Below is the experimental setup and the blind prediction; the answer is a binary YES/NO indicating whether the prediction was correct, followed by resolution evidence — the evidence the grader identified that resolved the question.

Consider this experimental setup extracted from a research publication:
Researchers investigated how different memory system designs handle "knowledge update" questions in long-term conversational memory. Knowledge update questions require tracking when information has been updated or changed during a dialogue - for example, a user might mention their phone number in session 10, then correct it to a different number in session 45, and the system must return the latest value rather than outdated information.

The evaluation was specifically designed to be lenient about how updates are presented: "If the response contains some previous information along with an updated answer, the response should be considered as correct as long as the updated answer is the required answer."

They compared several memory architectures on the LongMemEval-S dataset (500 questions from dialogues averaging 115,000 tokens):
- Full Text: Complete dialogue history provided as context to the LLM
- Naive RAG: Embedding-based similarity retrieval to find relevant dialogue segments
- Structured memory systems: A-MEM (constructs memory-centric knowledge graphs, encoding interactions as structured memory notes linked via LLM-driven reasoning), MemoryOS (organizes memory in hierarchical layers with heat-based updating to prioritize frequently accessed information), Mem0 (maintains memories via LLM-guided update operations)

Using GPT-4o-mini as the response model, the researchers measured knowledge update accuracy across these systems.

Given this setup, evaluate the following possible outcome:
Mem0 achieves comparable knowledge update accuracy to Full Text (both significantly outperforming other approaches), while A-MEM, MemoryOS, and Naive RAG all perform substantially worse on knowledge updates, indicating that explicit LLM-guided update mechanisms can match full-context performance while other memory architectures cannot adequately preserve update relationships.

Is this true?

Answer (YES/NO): NO